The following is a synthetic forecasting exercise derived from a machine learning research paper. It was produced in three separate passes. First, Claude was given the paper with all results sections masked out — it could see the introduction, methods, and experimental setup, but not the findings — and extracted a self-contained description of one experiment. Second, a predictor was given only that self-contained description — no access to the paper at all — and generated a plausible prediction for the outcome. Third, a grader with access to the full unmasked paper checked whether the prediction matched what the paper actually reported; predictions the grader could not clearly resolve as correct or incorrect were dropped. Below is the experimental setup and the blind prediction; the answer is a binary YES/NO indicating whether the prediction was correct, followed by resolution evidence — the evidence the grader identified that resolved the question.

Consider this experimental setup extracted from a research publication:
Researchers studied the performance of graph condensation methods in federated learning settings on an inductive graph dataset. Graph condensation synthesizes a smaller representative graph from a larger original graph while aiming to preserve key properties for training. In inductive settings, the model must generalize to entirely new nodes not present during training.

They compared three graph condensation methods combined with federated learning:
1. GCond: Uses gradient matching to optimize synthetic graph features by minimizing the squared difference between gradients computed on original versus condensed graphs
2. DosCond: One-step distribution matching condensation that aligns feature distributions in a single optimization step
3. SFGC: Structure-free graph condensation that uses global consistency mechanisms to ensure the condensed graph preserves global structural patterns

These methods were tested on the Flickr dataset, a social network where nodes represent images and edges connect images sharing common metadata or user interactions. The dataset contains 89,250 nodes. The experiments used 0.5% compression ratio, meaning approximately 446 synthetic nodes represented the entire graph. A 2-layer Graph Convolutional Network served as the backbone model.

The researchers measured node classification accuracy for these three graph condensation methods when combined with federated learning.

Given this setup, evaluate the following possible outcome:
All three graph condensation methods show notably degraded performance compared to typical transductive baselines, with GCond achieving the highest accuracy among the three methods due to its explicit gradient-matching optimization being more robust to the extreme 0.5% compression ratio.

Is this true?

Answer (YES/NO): YES